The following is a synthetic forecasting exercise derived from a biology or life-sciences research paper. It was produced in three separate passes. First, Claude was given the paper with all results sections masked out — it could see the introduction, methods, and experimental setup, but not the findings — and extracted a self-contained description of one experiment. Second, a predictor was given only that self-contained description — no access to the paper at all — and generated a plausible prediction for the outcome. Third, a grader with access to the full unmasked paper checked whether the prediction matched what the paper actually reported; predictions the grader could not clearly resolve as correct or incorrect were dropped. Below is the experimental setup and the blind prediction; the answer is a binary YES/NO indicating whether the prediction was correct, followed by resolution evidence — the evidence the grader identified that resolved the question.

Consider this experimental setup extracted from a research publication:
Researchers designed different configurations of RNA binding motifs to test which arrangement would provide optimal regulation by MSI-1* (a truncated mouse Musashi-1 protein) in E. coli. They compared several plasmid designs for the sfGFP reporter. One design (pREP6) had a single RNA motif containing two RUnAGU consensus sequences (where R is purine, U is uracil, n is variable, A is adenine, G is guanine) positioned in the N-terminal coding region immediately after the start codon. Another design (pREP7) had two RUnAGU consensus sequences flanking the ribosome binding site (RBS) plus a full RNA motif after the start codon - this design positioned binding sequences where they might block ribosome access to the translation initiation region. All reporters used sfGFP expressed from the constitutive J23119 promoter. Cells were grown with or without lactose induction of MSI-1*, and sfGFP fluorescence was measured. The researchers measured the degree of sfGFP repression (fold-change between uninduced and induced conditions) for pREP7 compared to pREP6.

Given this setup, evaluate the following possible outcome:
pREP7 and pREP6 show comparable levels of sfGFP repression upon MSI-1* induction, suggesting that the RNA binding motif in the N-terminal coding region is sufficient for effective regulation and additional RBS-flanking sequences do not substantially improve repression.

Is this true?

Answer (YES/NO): NO